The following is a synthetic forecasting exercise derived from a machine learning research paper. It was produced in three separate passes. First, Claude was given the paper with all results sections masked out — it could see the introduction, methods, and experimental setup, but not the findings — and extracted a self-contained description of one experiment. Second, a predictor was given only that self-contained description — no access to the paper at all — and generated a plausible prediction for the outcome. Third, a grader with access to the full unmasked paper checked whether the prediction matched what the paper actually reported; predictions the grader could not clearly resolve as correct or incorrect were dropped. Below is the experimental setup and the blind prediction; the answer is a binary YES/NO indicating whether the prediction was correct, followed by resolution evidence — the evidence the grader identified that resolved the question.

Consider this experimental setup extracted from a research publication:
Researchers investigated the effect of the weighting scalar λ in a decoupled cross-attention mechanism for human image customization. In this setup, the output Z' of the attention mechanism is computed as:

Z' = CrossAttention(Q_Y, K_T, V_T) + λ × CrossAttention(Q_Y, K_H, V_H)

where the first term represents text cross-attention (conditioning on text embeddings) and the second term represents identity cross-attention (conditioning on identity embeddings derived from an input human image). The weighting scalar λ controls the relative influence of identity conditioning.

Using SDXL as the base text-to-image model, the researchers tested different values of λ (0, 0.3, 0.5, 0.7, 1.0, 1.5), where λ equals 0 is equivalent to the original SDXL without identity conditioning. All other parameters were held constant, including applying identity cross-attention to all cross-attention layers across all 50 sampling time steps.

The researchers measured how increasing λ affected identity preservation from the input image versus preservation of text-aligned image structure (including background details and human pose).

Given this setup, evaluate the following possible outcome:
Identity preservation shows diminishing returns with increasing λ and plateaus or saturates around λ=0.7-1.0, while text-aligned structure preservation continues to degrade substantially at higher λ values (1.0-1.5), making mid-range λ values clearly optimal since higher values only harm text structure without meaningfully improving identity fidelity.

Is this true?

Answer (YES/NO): NO